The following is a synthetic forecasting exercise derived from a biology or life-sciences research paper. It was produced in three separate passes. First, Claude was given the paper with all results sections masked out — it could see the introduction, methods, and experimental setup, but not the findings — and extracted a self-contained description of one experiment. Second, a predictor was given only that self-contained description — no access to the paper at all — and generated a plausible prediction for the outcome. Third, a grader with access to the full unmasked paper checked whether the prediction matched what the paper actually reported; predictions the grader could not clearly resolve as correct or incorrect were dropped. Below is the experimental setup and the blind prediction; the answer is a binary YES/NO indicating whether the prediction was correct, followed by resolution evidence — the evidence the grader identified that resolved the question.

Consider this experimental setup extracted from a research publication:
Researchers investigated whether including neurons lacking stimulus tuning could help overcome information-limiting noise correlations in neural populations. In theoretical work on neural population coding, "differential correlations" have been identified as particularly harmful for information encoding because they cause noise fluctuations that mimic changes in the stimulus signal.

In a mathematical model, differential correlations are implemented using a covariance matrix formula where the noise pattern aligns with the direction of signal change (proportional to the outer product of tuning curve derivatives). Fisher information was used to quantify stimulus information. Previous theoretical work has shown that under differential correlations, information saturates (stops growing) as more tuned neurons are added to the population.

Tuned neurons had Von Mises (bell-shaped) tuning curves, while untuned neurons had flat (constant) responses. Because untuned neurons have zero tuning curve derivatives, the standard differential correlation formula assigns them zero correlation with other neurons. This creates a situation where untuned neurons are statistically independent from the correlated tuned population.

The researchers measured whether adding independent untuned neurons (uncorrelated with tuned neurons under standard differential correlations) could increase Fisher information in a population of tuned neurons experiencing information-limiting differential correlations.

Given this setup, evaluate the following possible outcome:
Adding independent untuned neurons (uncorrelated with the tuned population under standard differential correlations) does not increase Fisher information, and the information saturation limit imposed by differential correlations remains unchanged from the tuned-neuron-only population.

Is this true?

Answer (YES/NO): YES